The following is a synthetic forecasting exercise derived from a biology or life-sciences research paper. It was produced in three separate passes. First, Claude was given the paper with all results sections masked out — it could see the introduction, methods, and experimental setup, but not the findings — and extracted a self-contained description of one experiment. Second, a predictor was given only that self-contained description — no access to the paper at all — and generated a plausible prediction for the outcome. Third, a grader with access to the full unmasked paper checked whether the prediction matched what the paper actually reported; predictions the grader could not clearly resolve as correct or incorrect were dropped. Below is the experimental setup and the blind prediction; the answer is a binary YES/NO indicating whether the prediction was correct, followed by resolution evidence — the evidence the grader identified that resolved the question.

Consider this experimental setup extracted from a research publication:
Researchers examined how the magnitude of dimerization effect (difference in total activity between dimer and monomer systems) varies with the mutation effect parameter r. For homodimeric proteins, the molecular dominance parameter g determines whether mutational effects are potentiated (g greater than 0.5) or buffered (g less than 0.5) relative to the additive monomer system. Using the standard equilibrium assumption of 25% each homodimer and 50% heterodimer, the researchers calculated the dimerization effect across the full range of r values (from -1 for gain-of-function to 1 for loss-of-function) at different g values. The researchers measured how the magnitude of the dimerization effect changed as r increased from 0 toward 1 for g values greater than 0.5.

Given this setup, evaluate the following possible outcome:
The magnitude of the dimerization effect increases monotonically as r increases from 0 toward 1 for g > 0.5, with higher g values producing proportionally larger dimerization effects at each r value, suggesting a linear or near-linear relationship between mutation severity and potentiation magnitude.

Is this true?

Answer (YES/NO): YES